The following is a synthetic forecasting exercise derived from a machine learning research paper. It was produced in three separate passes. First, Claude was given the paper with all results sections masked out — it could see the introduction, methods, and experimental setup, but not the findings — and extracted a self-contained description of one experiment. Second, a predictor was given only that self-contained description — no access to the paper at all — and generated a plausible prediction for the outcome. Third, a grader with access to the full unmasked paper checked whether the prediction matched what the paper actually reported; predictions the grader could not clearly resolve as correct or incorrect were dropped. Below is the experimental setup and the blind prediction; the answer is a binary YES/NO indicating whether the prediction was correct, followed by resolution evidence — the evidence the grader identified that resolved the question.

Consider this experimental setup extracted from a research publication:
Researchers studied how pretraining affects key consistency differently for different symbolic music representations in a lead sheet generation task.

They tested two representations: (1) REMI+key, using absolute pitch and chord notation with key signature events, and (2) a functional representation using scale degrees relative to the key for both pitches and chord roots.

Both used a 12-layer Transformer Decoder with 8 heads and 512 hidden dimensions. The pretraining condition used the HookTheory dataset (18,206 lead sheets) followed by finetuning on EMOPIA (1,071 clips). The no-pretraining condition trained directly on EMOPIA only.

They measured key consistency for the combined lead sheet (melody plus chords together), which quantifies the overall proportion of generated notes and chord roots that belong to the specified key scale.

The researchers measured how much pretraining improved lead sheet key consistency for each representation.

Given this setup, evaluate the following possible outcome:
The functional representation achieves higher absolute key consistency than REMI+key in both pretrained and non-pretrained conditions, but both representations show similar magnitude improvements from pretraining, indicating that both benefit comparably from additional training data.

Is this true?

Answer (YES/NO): NO